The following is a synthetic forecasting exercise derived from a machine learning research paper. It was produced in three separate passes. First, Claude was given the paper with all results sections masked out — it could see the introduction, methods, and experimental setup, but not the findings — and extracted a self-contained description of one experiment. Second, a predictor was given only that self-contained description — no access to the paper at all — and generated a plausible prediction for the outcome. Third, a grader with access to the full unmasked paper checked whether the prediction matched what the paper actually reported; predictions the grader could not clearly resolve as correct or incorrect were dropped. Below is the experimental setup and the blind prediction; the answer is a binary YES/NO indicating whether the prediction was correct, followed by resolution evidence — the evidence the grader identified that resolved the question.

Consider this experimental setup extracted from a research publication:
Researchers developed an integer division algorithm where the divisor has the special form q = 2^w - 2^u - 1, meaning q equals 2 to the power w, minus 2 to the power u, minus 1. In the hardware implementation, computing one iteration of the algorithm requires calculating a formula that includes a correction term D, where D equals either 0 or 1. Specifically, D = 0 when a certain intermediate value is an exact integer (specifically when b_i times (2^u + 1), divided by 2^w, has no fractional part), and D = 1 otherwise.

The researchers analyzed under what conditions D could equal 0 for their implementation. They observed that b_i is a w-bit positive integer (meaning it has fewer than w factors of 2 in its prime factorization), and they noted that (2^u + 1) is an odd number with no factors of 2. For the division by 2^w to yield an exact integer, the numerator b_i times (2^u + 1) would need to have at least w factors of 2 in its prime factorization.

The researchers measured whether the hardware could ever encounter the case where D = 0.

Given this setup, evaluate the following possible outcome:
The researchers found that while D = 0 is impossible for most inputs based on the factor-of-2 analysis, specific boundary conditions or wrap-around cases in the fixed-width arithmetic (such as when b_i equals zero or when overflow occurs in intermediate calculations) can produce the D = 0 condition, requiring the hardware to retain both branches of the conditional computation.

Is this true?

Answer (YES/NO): NO